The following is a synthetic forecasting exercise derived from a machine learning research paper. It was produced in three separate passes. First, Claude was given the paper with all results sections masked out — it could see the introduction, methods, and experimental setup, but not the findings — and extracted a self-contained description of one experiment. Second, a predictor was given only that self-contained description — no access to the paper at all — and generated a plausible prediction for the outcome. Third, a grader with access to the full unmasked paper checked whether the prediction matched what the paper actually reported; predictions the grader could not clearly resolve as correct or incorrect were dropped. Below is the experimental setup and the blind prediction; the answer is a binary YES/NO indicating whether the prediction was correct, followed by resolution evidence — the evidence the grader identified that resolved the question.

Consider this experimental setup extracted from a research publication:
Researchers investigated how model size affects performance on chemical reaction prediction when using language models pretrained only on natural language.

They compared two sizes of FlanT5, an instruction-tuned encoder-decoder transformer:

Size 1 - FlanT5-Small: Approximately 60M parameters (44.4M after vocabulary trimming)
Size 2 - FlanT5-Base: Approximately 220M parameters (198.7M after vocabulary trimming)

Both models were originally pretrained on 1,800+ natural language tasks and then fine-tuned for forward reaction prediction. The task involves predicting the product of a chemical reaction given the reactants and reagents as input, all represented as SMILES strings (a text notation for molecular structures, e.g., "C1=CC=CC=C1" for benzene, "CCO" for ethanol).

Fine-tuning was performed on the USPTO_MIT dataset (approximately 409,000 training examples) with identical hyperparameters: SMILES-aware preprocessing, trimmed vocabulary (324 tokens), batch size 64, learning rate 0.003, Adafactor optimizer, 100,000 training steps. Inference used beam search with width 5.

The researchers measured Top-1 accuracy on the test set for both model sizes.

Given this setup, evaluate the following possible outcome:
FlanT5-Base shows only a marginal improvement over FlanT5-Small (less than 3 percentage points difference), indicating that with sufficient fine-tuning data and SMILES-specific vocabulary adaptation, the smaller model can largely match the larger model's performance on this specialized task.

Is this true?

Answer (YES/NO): YES